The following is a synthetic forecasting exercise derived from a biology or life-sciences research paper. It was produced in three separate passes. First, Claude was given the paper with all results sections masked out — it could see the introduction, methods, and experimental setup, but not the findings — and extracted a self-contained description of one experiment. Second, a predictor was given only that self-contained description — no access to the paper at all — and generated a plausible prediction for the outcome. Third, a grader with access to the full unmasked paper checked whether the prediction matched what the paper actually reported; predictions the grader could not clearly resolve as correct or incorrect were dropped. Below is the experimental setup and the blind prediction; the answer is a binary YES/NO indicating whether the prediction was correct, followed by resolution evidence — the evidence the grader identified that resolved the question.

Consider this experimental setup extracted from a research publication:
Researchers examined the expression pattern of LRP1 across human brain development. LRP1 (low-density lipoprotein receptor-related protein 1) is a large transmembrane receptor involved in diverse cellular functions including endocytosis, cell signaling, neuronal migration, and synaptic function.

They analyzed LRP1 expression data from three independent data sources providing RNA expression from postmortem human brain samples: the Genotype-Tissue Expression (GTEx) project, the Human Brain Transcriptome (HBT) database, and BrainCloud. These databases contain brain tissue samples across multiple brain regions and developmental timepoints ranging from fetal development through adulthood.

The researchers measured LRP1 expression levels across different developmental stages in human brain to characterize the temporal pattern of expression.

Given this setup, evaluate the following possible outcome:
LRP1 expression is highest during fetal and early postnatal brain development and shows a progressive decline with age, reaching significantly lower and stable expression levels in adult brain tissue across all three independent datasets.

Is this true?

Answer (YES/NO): NO